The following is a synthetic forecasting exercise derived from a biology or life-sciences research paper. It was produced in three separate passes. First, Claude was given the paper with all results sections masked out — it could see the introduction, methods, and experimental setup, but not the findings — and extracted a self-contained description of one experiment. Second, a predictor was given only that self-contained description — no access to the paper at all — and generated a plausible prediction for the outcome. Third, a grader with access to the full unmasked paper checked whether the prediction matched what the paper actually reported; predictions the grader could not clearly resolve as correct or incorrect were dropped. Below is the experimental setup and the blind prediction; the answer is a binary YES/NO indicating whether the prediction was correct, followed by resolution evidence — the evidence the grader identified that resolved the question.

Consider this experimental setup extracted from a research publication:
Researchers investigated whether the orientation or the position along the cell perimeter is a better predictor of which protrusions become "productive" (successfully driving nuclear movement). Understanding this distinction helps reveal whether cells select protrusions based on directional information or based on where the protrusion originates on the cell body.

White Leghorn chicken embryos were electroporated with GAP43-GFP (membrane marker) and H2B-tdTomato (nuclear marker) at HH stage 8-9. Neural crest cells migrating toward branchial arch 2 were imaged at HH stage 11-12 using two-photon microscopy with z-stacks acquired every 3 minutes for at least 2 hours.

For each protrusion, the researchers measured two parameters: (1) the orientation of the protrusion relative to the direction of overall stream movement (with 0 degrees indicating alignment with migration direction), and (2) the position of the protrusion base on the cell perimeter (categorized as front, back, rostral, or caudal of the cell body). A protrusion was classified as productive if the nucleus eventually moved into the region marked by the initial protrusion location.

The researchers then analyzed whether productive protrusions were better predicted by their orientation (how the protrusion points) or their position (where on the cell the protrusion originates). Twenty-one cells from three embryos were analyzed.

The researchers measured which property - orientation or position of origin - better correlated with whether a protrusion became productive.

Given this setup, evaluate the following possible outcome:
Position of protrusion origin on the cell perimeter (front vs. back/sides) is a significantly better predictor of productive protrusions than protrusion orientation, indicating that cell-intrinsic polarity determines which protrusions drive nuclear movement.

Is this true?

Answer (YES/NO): NO